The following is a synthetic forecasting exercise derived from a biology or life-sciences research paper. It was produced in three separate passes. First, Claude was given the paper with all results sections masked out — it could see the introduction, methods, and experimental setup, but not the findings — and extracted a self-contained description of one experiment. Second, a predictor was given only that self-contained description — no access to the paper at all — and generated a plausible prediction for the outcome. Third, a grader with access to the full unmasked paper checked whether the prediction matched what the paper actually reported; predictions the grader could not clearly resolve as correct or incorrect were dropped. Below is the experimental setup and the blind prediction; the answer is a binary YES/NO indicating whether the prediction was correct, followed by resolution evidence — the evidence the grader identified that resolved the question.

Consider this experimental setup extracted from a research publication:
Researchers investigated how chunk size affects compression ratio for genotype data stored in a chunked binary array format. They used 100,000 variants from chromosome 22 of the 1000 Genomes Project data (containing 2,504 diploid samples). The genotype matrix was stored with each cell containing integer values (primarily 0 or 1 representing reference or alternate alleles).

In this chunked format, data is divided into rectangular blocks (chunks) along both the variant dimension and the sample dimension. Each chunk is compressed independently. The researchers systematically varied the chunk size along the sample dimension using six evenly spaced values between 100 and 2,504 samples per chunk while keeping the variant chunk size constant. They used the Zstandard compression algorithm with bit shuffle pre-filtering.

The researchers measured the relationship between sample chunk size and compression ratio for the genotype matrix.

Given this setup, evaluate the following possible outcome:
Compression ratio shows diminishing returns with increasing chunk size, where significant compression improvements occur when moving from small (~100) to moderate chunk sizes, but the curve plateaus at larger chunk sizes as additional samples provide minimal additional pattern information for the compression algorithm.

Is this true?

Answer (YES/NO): NO